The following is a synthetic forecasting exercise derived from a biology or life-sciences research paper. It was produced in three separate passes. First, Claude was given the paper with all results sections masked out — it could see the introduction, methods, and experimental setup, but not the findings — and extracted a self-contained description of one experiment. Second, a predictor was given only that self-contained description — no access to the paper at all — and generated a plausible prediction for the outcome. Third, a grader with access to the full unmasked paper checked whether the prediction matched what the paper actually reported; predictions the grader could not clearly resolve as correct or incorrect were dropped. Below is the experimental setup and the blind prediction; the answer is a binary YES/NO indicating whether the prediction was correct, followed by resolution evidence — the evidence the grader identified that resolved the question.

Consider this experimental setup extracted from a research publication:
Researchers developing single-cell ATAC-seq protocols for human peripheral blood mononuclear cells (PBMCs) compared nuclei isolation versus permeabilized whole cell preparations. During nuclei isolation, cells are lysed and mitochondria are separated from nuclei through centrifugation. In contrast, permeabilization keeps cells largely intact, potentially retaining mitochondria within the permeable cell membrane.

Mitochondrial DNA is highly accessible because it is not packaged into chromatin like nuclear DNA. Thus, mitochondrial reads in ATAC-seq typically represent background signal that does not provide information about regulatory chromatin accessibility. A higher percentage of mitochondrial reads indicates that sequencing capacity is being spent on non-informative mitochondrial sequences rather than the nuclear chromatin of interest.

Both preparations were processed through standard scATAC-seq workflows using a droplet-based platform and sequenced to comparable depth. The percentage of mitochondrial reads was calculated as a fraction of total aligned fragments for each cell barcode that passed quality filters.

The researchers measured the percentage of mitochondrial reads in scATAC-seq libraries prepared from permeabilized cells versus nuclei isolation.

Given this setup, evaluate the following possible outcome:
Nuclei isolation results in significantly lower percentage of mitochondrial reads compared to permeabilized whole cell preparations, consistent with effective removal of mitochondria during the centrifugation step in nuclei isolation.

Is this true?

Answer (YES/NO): NO